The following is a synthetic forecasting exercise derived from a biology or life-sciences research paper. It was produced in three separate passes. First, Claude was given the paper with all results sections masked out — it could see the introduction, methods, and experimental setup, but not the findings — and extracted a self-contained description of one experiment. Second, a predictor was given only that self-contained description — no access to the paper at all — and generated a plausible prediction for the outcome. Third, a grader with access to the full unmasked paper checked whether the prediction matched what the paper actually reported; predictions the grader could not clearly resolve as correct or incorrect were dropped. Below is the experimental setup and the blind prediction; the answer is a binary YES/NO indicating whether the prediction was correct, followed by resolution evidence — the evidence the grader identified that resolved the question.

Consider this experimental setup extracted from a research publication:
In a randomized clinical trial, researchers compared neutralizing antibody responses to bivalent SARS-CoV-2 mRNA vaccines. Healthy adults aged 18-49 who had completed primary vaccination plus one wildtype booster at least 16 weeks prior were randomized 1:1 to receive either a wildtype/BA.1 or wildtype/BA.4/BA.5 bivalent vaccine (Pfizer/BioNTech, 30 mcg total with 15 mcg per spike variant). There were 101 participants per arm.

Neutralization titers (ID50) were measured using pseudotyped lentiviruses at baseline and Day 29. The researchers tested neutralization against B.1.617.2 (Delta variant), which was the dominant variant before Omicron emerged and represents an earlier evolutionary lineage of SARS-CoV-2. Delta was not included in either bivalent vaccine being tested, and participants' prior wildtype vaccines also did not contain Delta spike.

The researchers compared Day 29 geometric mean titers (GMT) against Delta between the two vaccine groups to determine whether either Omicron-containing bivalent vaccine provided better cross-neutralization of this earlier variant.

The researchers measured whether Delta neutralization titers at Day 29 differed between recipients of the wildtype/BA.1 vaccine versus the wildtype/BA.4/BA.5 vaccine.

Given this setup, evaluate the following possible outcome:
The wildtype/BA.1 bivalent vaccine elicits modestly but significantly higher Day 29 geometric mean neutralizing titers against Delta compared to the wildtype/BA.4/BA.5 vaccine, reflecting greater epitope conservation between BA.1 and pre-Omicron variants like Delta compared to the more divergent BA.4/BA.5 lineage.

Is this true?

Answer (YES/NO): NO